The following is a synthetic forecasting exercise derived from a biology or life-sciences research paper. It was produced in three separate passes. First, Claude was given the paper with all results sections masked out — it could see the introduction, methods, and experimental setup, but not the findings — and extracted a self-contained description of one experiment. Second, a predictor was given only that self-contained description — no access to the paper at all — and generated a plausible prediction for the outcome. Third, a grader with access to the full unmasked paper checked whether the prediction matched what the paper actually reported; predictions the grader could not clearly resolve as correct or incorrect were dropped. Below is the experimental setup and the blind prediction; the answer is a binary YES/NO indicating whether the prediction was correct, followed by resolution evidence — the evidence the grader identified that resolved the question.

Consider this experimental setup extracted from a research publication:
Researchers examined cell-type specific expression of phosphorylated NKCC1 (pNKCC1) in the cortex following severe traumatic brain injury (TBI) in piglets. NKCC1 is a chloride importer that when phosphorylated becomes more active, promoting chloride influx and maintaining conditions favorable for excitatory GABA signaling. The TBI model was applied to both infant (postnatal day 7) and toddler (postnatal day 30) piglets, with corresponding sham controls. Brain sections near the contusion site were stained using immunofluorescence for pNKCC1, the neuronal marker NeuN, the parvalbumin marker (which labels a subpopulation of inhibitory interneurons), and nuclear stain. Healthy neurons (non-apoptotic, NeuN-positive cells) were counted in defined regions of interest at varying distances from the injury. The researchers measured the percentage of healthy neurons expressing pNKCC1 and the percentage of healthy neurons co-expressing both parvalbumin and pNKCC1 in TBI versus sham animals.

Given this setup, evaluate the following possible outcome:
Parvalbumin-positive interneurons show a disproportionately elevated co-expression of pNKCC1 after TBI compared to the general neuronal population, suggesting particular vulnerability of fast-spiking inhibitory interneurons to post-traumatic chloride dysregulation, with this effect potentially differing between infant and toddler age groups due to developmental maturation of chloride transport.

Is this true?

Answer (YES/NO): NO